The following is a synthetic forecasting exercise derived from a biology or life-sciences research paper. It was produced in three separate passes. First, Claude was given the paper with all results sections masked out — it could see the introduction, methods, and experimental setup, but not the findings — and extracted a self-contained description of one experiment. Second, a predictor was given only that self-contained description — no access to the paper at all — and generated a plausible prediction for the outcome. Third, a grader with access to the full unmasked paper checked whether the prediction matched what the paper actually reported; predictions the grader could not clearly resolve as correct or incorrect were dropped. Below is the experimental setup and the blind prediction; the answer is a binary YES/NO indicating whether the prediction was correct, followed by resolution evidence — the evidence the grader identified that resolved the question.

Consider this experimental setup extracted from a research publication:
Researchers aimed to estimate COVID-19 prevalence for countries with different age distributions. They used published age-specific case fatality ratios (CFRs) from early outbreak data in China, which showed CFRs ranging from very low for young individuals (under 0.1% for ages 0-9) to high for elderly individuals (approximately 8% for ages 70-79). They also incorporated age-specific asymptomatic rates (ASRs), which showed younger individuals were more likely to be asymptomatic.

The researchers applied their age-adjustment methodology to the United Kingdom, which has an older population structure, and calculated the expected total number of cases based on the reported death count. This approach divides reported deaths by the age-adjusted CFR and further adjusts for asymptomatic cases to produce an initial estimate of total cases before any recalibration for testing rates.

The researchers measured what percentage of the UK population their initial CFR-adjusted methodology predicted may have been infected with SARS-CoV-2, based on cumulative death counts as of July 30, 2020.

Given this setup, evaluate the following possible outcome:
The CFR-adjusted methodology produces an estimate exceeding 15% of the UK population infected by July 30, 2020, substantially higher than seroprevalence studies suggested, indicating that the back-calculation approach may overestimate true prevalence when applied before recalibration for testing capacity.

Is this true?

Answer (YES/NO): NO